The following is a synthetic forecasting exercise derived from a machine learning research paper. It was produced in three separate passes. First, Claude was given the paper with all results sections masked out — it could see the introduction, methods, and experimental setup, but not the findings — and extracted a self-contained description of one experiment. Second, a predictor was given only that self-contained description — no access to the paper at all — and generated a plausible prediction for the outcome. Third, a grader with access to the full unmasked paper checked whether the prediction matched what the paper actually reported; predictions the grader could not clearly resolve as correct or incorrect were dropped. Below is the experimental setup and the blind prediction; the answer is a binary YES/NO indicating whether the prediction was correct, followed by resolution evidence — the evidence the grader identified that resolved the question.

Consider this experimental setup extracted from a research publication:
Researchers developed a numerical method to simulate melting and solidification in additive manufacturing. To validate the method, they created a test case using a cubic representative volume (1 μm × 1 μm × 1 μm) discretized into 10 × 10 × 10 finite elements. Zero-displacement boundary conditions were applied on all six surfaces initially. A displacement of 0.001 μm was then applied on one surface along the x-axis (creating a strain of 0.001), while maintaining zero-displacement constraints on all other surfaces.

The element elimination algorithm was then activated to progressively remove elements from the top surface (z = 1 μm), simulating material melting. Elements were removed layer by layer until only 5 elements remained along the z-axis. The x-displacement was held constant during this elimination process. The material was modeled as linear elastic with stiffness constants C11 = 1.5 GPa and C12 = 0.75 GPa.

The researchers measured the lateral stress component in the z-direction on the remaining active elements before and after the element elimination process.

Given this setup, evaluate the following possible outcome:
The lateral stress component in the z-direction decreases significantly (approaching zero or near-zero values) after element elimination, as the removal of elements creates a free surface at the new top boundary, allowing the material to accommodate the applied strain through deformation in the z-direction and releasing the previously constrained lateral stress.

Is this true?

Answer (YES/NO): YES